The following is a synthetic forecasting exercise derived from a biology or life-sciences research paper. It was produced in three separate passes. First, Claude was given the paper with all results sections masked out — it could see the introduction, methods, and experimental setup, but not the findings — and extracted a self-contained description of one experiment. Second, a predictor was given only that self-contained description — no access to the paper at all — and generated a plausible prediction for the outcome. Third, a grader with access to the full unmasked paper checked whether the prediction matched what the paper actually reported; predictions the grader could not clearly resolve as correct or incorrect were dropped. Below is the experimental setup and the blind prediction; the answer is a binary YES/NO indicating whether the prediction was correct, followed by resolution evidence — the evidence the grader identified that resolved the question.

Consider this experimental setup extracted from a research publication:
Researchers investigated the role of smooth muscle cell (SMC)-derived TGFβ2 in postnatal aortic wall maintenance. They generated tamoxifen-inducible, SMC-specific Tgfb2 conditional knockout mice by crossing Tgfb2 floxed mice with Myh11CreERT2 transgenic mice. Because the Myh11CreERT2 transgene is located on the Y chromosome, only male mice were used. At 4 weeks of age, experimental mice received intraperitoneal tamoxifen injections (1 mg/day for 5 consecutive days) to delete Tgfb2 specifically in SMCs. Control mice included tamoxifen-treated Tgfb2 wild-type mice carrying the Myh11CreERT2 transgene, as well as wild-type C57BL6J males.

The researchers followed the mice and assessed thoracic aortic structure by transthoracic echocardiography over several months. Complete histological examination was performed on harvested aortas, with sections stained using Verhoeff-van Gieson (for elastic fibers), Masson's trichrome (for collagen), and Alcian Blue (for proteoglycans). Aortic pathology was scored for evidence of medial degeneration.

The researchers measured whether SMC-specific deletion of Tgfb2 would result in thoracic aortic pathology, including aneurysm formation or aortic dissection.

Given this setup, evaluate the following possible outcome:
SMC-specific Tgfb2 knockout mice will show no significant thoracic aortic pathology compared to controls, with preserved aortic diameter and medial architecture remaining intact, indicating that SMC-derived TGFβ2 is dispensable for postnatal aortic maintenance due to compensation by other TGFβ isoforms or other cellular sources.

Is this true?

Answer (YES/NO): NO